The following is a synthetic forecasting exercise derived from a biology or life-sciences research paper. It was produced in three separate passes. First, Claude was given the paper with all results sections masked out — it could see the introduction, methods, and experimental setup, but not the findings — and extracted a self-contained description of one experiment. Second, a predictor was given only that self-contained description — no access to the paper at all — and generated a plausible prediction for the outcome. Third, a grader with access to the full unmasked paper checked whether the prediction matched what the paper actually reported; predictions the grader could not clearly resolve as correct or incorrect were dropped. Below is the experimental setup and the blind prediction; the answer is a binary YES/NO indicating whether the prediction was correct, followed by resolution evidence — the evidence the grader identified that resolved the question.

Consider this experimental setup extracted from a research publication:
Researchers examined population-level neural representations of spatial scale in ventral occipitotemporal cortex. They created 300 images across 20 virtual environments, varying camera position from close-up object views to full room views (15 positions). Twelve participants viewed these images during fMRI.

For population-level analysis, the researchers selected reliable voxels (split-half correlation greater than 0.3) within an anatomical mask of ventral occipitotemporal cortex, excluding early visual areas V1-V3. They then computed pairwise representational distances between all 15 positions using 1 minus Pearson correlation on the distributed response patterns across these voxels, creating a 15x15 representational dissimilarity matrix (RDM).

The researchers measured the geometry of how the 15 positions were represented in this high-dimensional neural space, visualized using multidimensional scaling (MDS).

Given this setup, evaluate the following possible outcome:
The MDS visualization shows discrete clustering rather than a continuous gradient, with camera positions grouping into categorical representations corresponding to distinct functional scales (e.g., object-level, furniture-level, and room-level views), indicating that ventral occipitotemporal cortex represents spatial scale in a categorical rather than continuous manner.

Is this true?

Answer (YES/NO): NO